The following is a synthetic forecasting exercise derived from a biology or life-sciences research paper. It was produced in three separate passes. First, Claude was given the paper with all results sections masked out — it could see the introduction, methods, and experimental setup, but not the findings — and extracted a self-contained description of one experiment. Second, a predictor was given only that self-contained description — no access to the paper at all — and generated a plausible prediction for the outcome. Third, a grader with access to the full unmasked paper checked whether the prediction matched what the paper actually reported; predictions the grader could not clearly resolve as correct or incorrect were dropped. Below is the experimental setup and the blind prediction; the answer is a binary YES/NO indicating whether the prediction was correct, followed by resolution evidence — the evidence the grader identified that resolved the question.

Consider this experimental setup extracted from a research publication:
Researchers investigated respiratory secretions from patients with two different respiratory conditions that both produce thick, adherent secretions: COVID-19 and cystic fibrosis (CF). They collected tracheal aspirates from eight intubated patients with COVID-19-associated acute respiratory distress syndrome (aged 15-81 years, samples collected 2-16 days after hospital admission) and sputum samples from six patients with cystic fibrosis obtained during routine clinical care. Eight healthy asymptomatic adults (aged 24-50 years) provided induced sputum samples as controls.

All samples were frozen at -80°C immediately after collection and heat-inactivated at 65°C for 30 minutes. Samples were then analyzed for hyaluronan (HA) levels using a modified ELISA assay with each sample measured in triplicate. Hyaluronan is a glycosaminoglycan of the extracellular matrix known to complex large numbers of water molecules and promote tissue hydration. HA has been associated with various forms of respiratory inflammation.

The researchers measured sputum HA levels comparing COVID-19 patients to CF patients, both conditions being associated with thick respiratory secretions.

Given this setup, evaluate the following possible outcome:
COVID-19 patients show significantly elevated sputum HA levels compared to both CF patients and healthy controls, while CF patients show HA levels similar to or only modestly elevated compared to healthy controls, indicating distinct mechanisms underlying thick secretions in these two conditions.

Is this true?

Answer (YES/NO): NO